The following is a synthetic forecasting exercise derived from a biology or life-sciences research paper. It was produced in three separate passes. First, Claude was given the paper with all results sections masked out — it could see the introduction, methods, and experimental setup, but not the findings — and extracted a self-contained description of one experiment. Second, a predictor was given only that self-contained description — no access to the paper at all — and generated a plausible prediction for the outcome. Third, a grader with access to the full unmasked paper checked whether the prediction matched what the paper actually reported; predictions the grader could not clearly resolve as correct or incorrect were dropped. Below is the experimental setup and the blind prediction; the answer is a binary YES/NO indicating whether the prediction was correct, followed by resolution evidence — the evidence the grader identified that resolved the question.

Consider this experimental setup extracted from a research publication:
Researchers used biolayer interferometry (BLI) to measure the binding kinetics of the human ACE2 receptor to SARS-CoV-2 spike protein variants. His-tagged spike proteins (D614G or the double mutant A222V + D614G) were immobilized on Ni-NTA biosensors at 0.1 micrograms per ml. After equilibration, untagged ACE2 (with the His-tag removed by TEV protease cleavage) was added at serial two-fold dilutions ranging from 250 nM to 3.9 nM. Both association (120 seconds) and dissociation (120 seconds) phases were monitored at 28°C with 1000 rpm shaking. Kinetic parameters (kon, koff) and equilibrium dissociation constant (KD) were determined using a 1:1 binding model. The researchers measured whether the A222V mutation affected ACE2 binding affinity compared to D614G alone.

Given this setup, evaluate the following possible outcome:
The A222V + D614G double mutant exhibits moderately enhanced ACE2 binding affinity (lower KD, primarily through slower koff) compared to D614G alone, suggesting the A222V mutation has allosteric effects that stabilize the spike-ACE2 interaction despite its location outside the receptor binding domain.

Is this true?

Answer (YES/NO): NO